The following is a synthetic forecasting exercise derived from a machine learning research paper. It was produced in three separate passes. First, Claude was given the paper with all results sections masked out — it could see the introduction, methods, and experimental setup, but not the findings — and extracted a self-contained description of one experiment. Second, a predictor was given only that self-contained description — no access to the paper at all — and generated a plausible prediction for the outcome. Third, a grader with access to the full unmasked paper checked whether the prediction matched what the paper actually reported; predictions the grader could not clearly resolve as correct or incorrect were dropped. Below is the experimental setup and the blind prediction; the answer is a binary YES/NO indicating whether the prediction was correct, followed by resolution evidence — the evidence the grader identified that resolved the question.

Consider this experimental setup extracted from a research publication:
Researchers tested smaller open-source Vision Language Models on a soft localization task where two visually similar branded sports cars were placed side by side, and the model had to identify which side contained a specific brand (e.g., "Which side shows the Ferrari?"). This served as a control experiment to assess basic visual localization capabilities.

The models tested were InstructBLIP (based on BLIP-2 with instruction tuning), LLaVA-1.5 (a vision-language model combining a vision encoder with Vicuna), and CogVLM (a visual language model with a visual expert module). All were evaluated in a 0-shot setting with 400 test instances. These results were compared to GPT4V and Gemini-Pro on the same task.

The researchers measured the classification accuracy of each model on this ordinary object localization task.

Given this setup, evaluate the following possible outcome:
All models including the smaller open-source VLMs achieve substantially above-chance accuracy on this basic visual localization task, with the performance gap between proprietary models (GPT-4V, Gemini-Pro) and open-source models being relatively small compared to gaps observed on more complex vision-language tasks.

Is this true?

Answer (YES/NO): NO